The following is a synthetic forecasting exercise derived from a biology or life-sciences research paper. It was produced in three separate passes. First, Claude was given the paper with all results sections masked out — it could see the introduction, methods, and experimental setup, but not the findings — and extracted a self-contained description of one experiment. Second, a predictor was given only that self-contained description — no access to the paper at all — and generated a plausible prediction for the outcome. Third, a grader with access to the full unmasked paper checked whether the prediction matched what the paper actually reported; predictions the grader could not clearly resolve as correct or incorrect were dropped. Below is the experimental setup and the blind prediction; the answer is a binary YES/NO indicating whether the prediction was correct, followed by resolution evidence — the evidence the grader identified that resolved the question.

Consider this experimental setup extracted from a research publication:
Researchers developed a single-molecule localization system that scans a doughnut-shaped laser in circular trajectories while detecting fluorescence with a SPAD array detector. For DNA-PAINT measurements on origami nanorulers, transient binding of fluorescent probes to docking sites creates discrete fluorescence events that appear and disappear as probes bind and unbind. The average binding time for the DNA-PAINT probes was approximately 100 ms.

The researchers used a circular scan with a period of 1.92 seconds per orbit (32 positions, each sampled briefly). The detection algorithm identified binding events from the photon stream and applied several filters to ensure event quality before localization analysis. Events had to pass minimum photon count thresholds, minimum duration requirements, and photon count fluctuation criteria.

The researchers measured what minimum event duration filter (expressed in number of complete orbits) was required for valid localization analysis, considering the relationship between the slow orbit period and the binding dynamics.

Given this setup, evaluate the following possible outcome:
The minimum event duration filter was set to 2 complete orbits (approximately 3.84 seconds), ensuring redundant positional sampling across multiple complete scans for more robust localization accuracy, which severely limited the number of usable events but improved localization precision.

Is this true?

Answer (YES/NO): NO